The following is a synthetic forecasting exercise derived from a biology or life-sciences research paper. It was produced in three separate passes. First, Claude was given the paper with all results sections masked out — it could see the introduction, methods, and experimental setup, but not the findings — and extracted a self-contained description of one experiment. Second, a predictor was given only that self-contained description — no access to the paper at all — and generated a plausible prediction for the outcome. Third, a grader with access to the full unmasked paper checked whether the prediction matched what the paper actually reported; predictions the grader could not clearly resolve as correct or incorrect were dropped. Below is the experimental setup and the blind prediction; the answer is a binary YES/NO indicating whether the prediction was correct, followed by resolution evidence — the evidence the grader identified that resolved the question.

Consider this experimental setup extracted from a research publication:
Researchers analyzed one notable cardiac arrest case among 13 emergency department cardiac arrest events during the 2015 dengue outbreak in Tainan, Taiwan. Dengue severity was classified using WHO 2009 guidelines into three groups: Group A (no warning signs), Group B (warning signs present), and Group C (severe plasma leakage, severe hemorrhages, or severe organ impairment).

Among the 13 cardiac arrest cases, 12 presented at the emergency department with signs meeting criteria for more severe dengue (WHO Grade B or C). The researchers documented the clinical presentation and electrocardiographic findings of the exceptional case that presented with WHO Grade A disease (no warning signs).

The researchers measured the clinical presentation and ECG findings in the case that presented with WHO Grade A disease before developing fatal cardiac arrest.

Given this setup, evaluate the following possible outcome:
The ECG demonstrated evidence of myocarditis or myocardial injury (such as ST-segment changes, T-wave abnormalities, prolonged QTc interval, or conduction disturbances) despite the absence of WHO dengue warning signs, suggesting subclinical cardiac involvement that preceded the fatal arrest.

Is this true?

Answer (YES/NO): YES